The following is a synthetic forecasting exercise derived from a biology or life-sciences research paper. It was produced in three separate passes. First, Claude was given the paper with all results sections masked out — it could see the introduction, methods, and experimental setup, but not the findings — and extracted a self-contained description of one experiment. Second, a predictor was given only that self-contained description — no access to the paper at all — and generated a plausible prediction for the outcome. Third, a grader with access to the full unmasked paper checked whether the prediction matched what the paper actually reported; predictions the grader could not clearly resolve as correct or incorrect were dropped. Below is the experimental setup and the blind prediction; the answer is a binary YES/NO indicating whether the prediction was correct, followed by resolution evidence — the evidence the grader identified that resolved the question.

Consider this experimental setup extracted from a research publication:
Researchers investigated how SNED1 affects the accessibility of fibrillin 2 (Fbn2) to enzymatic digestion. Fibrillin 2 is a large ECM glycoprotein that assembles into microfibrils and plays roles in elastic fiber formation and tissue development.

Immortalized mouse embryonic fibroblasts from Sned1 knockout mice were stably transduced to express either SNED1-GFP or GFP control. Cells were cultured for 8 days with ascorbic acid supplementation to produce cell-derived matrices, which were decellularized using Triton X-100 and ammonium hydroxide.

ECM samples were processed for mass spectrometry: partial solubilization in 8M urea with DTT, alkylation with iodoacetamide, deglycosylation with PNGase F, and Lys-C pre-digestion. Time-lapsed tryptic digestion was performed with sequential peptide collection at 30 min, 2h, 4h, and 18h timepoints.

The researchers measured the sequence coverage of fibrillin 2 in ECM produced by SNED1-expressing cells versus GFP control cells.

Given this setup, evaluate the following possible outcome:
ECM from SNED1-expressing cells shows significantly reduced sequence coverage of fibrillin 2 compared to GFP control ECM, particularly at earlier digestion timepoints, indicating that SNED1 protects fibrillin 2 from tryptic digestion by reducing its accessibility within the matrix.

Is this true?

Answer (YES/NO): NO